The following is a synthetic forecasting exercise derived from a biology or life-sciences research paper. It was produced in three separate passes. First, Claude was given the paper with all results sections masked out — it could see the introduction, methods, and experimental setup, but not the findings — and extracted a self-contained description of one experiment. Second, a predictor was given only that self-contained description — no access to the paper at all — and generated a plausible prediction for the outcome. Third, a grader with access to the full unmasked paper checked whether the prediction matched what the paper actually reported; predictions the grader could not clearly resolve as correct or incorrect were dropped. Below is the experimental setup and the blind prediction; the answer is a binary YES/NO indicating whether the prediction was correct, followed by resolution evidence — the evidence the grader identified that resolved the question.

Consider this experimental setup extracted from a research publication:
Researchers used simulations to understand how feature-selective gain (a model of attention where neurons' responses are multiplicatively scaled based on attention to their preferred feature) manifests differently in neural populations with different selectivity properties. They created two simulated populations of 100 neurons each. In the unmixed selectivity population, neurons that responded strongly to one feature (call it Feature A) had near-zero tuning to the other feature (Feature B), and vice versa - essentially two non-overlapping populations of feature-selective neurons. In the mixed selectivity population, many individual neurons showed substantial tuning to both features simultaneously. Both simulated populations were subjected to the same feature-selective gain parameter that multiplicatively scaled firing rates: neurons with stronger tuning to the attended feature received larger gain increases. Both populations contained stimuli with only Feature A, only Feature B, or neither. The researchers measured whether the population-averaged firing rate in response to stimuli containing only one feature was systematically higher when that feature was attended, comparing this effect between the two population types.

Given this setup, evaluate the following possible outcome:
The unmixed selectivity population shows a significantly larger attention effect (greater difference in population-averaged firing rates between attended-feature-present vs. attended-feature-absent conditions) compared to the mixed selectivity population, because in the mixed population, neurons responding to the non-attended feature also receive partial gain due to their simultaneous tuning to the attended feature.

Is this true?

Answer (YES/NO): YES